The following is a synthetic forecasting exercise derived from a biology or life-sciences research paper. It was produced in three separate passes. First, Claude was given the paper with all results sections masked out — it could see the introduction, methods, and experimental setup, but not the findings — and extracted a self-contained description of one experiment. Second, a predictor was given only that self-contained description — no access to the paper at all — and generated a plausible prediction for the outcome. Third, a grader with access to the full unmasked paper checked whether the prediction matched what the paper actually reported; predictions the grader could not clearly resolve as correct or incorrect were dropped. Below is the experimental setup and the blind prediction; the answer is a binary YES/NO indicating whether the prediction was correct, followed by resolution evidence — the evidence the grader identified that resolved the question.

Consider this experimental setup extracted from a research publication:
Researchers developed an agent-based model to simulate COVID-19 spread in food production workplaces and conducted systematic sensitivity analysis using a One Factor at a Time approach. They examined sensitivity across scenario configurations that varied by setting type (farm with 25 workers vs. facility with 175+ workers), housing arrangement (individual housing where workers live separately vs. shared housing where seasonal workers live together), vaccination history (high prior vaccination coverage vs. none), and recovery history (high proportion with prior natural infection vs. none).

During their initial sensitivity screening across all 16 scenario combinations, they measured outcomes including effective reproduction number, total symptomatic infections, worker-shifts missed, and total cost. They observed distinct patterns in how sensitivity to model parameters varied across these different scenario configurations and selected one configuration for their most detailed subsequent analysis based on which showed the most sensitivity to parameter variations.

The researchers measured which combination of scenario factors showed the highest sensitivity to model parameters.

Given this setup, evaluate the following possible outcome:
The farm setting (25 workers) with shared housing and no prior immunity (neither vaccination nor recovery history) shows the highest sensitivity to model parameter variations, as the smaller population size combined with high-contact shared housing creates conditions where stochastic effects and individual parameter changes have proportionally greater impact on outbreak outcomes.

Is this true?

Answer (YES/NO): NO